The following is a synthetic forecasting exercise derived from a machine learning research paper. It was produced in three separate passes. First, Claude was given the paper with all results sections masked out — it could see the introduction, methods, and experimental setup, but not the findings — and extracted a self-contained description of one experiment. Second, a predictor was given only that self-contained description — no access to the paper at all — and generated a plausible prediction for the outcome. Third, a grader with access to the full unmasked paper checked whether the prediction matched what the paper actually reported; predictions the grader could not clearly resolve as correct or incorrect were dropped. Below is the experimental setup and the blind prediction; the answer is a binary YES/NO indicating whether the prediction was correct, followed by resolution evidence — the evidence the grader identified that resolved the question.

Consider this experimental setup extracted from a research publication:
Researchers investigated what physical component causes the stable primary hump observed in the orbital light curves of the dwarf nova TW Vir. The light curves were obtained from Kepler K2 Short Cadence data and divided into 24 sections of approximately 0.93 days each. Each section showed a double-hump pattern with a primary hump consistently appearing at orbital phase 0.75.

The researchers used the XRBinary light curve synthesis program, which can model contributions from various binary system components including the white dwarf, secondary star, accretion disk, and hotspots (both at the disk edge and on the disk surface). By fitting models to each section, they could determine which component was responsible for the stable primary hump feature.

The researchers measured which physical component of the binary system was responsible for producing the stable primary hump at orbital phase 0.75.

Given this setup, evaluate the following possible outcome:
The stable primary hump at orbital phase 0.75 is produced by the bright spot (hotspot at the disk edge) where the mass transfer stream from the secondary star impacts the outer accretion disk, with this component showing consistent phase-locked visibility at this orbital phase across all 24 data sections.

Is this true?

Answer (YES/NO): YES